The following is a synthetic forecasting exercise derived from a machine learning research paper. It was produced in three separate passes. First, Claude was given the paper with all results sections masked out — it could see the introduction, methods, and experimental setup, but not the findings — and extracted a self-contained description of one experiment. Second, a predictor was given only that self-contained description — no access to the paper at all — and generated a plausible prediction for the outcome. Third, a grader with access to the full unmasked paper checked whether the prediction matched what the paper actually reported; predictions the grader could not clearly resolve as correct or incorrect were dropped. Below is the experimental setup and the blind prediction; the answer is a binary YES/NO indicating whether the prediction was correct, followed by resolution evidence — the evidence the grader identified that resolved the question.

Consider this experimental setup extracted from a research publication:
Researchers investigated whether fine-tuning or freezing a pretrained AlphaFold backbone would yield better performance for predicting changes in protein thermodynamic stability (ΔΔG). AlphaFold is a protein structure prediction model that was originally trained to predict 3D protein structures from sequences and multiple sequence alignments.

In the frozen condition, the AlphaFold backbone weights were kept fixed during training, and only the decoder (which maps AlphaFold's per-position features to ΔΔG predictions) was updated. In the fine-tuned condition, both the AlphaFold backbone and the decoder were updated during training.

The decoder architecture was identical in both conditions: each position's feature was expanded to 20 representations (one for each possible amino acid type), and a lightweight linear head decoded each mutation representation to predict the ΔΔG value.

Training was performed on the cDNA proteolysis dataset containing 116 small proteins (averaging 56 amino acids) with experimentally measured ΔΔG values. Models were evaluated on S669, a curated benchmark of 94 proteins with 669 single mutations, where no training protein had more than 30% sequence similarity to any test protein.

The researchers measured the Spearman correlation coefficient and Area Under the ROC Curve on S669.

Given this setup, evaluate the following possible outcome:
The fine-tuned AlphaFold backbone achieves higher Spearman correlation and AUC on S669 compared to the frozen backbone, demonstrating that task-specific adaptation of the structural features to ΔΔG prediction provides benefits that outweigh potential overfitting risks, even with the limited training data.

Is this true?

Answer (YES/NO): YES